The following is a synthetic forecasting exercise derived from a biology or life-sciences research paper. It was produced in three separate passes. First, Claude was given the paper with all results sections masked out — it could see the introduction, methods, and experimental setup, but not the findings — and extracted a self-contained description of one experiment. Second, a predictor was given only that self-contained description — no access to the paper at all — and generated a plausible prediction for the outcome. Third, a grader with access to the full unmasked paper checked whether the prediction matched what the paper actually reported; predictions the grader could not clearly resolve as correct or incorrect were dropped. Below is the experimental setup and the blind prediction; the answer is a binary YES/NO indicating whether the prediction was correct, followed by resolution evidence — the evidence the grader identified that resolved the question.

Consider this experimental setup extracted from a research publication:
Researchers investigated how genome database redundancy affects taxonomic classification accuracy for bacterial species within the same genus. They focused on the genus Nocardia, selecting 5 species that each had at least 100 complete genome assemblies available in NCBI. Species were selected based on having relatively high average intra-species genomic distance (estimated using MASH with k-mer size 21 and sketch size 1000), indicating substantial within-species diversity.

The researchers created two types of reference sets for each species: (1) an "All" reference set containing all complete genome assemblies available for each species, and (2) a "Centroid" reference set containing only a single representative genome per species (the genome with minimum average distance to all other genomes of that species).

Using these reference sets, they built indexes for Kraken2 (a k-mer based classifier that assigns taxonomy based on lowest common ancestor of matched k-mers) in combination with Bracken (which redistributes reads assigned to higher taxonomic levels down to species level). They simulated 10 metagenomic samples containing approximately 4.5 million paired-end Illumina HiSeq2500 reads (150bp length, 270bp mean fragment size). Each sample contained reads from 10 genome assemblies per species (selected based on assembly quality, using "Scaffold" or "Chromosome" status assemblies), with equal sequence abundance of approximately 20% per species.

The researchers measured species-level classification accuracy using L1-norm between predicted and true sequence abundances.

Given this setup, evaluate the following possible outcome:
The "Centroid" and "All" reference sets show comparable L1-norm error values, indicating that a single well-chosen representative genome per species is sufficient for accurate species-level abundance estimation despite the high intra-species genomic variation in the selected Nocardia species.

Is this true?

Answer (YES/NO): NO